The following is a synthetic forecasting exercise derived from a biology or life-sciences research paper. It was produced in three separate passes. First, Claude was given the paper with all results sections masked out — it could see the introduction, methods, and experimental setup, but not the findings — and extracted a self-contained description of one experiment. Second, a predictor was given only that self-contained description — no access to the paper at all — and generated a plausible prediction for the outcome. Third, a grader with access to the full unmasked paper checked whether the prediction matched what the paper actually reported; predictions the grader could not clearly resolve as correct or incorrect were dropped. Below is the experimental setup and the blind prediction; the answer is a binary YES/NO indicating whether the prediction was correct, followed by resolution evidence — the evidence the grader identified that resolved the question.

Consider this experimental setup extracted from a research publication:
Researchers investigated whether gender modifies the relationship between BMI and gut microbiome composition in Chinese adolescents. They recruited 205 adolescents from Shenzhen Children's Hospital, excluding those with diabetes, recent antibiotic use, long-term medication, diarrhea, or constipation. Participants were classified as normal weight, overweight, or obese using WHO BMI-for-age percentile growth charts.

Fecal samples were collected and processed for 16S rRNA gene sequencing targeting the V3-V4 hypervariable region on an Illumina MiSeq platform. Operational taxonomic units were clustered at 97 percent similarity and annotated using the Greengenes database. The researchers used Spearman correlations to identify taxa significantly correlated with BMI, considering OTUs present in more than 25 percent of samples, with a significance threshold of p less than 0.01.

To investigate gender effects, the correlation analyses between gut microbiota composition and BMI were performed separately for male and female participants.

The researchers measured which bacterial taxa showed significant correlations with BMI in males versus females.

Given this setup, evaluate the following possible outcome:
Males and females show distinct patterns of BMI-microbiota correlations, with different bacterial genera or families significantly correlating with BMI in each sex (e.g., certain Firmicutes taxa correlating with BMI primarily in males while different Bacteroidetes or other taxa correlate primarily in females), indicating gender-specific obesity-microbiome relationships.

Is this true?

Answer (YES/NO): YES